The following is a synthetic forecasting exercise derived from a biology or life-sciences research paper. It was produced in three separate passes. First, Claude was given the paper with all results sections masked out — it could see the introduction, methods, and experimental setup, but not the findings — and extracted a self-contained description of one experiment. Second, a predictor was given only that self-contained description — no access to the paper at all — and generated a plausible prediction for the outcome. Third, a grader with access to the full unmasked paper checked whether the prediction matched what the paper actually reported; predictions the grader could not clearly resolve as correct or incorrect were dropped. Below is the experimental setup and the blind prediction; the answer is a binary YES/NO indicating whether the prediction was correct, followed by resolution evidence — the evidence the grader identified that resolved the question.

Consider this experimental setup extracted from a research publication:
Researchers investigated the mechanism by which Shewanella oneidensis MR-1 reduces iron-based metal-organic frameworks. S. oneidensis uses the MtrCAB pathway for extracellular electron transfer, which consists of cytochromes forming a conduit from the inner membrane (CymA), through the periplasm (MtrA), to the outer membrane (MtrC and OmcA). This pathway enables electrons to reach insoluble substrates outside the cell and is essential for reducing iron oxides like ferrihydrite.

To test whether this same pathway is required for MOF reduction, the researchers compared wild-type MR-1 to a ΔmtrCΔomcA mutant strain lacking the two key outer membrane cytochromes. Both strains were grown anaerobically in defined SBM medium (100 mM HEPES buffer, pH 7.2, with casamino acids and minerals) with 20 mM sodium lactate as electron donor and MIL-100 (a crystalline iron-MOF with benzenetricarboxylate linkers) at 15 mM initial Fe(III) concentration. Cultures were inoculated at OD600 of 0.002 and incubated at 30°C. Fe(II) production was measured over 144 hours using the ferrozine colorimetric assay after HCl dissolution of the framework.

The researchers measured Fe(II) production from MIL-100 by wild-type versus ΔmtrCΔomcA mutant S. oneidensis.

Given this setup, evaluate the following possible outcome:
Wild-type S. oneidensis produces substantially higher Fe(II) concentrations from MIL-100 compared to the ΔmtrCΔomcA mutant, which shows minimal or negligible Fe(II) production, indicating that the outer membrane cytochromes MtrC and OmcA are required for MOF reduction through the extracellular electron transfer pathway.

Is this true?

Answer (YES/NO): YES